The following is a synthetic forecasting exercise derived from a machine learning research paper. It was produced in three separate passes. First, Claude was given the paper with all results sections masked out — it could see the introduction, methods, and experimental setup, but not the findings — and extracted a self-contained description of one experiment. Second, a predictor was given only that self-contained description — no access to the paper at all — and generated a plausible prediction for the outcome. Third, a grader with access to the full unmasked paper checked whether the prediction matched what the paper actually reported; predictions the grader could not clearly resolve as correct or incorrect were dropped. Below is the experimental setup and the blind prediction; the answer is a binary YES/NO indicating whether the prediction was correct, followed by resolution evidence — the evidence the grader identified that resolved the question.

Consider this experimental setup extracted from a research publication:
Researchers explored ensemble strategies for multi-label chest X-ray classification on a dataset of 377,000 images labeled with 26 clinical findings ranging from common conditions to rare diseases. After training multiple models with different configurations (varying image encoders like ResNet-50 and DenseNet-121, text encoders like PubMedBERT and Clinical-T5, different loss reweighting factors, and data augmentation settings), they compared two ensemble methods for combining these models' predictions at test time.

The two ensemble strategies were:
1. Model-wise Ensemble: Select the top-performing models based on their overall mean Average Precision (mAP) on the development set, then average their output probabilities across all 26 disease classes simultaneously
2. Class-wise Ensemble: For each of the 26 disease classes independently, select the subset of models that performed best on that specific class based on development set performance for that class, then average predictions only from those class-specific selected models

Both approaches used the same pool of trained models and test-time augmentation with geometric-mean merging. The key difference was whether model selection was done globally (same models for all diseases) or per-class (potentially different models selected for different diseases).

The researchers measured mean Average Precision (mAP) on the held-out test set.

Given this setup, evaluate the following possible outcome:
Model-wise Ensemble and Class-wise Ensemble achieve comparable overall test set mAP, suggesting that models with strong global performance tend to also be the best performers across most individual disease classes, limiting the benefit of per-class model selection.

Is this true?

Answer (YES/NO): YES